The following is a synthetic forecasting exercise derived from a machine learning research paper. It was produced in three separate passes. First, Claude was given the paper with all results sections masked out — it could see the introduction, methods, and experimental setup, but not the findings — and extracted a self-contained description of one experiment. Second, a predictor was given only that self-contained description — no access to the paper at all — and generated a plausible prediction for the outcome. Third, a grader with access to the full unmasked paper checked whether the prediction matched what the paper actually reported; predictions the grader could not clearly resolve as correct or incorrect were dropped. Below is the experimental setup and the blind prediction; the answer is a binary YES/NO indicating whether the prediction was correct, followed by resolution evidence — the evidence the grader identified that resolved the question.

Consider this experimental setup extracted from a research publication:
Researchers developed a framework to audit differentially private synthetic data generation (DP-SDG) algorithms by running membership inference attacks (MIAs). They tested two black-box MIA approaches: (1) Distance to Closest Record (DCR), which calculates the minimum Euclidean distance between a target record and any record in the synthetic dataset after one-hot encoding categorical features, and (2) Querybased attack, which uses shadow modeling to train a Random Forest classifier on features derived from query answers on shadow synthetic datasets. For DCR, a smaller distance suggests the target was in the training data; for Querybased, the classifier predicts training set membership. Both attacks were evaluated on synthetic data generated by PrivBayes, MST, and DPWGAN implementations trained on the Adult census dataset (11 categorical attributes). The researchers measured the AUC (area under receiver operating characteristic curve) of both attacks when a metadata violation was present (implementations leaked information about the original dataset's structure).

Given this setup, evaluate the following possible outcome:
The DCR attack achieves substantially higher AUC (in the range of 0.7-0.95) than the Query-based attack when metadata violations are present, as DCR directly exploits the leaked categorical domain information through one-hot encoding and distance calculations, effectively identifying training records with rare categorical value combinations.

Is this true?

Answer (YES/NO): NO